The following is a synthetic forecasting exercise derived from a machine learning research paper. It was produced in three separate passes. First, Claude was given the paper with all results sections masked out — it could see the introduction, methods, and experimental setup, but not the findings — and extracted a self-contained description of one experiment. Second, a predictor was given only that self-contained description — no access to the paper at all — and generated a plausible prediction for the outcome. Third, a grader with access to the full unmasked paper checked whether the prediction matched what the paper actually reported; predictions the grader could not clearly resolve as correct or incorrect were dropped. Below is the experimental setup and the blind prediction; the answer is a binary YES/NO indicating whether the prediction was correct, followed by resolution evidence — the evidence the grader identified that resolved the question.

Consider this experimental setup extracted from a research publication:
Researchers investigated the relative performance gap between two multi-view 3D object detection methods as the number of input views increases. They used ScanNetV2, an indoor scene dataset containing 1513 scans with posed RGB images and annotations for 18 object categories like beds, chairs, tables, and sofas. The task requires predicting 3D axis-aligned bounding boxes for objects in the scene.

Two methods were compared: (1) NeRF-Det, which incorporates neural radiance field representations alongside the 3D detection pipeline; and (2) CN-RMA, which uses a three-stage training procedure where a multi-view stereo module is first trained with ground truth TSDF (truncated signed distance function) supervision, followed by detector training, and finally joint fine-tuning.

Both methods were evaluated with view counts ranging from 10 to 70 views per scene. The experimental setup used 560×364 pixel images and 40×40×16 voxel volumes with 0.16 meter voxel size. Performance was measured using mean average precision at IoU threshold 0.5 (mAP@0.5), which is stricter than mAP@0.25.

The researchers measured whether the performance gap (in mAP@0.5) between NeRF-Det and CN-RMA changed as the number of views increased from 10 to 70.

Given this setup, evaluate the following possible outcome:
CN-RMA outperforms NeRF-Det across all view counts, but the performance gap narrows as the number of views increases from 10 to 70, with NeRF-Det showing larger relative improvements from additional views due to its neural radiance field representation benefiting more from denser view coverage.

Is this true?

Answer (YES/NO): NO